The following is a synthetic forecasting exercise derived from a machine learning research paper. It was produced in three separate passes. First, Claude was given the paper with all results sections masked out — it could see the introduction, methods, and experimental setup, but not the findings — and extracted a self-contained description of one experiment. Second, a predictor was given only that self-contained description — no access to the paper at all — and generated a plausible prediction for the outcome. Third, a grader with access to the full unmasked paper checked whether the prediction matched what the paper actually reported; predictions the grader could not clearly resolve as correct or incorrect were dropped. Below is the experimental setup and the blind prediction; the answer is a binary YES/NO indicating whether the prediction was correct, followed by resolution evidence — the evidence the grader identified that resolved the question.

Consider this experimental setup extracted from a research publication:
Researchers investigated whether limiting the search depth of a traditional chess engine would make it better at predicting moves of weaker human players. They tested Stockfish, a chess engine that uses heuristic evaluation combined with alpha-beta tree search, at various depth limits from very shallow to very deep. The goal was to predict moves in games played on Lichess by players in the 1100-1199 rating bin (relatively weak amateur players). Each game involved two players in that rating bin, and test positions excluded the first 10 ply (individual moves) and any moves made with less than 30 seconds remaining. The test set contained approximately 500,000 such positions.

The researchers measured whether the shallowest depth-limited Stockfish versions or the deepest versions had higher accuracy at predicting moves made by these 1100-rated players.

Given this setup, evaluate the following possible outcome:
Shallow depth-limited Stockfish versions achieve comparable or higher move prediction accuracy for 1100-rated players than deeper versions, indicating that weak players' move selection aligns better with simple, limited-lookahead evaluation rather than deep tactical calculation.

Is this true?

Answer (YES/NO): NO